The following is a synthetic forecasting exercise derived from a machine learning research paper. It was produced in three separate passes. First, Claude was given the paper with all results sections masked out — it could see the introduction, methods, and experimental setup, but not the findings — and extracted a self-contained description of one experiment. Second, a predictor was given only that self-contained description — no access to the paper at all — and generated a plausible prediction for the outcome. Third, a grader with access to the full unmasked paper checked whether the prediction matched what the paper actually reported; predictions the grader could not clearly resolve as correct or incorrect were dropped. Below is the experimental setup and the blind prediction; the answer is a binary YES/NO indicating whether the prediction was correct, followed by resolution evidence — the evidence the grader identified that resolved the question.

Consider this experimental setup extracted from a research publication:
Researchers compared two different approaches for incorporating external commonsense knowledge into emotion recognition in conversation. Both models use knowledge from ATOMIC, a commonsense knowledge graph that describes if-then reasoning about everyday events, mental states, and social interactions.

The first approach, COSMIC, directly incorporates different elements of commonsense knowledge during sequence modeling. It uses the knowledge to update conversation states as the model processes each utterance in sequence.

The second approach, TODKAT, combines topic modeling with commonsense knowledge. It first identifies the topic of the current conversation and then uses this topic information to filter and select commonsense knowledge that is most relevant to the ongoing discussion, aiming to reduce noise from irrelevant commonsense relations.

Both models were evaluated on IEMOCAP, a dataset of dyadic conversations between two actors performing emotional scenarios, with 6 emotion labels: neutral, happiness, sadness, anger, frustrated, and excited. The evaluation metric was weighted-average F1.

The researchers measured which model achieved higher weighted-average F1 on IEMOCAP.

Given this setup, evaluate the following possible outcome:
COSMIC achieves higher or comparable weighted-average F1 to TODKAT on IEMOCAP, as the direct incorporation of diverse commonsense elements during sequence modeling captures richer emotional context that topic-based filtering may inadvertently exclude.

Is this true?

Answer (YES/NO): YES